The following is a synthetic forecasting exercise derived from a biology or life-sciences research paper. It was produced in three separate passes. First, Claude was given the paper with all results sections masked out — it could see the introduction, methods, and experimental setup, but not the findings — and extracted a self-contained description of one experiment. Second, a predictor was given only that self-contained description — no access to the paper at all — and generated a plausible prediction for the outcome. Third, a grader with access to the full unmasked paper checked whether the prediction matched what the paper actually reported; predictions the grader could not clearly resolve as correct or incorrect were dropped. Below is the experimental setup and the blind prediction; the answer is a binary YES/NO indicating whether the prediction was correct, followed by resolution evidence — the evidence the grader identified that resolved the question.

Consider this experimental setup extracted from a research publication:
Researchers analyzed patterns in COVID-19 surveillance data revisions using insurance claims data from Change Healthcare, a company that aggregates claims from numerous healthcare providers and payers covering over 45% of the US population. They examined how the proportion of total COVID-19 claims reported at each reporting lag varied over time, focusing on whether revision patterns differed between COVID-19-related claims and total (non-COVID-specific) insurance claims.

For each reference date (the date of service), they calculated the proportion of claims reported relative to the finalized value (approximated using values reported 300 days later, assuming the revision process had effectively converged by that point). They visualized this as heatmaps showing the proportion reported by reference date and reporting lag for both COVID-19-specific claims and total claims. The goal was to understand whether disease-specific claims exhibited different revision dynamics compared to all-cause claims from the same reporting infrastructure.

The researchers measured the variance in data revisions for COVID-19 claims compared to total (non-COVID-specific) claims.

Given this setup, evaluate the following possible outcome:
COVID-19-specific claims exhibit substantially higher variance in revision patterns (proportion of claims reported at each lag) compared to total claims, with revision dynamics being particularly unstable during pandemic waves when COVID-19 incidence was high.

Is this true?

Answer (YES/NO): YES